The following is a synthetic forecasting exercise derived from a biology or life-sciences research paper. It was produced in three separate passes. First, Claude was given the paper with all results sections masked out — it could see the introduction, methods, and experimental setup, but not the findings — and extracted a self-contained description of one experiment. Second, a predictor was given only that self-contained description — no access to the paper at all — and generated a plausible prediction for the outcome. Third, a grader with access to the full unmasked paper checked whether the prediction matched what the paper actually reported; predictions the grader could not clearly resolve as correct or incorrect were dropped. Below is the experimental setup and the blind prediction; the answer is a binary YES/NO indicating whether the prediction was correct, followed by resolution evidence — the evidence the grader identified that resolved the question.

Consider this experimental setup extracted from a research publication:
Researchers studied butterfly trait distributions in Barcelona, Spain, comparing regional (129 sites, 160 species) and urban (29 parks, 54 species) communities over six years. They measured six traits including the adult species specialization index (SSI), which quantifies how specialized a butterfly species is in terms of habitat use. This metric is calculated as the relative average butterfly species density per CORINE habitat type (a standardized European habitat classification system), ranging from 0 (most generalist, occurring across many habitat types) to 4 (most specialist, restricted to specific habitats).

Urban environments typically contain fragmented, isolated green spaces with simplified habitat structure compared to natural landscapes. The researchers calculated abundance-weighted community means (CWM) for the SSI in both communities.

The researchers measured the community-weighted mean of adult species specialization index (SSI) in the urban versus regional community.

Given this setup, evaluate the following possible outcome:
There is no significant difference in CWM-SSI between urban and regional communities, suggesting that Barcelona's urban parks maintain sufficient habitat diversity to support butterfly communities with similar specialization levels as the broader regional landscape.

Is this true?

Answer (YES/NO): NO